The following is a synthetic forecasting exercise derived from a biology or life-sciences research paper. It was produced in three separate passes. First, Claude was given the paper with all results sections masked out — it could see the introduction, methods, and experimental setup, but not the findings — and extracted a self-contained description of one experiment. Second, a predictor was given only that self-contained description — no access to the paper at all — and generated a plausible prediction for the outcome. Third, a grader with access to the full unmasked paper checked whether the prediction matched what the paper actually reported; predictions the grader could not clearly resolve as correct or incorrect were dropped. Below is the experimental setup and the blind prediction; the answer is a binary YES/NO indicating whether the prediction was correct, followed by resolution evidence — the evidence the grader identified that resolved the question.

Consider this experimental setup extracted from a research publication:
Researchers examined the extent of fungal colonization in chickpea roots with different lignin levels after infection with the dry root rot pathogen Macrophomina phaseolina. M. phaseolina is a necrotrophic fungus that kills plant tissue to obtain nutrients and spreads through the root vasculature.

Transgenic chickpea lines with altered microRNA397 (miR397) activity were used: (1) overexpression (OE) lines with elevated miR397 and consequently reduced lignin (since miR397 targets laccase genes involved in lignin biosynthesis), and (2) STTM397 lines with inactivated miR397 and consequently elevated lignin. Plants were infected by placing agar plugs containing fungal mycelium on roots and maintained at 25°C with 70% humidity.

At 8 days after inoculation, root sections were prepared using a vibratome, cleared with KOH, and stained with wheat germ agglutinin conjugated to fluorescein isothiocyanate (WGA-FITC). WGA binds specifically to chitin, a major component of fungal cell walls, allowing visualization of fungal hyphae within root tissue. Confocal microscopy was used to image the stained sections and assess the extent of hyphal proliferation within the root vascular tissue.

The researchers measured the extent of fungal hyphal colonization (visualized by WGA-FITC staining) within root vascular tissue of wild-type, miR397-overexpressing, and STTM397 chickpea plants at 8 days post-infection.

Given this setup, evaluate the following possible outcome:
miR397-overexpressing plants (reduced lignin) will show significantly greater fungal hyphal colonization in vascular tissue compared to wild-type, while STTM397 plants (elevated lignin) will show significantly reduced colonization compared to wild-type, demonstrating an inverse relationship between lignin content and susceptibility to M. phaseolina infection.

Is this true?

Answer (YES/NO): YES